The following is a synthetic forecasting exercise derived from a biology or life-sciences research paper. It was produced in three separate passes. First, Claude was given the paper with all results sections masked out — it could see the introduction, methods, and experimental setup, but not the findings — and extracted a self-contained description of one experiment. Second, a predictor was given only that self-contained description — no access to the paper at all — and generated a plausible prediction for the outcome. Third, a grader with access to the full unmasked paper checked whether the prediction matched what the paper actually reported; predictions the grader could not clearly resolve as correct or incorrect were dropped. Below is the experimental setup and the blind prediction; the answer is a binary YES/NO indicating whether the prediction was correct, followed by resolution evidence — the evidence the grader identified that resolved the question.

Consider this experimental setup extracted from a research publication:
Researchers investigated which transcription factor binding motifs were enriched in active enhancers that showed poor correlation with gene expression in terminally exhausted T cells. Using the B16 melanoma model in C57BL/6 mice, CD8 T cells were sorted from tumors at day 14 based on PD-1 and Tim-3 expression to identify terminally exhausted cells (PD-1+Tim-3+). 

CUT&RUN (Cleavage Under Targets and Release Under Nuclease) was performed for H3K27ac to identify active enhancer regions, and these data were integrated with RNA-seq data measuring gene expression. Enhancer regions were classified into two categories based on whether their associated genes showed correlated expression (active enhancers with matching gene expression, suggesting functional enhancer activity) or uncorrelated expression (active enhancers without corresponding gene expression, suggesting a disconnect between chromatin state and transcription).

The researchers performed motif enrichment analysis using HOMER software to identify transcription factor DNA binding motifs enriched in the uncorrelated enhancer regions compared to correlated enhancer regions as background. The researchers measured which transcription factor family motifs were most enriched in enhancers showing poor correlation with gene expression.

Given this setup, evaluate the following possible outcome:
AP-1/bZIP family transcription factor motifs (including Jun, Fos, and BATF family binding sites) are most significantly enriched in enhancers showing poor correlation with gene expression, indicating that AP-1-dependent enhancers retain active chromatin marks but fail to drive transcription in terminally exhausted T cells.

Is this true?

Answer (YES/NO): NO